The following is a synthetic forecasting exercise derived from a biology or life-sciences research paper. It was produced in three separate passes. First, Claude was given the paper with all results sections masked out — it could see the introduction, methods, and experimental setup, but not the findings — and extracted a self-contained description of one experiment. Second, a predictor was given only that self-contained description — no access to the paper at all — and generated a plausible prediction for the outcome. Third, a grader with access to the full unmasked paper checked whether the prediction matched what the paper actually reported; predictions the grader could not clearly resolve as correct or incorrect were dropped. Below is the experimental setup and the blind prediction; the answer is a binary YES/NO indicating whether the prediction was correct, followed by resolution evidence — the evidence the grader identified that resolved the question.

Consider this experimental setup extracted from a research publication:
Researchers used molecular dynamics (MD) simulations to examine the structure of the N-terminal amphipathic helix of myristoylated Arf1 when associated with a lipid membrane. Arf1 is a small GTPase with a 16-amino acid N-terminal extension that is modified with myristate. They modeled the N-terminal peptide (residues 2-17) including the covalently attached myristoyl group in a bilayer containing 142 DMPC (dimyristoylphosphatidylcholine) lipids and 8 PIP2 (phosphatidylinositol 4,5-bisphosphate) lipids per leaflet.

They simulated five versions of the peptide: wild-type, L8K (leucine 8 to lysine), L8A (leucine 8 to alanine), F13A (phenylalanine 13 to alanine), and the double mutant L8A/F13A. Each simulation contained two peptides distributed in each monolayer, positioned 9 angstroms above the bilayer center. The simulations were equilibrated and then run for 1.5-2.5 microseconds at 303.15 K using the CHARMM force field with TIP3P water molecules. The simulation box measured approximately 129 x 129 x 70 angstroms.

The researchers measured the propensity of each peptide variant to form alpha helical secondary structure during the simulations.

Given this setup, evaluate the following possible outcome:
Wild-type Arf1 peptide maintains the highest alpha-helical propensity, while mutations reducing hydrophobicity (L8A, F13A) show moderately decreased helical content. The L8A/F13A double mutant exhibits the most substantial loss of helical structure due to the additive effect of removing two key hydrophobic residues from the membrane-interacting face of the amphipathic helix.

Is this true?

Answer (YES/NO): NO